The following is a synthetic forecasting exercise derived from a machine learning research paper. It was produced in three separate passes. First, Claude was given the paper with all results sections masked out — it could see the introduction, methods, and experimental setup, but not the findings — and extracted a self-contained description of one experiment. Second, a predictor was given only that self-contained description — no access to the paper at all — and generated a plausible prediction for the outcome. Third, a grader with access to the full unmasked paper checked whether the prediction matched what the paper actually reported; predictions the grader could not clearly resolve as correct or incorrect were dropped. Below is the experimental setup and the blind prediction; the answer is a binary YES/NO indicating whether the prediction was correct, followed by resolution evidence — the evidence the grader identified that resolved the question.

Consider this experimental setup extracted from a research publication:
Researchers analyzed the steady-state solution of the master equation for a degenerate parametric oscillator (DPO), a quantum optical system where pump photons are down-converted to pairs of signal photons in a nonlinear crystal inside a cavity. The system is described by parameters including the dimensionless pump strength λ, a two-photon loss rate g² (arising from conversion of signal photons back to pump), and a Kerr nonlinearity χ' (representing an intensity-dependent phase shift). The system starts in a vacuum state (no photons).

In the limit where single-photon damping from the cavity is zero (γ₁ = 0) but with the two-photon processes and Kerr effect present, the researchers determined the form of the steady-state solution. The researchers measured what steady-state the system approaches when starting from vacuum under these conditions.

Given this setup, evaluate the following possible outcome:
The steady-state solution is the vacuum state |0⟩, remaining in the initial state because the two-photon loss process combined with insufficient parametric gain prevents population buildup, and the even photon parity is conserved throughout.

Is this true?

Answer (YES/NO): NO